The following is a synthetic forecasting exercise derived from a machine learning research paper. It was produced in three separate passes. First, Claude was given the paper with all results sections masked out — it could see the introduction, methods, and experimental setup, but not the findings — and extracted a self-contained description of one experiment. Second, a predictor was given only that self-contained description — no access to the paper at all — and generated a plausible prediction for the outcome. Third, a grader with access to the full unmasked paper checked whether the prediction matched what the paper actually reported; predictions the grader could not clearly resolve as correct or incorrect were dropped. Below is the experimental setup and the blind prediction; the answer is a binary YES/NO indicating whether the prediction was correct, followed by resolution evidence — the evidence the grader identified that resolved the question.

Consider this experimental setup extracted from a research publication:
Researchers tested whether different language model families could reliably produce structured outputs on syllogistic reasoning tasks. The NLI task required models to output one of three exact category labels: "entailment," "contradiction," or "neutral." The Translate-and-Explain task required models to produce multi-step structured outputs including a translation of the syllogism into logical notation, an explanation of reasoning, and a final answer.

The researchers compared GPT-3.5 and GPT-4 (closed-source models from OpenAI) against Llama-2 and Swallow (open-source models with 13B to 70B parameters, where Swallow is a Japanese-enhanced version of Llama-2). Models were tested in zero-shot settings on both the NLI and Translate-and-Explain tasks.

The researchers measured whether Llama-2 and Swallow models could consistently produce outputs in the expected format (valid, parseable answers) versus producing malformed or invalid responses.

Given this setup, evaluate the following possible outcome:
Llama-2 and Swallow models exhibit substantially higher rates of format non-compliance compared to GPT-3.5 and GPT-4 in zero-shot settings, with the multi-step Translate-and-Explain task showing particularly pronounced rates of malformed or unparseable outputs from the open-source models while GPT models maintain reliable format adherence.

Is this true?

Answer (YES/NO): NO